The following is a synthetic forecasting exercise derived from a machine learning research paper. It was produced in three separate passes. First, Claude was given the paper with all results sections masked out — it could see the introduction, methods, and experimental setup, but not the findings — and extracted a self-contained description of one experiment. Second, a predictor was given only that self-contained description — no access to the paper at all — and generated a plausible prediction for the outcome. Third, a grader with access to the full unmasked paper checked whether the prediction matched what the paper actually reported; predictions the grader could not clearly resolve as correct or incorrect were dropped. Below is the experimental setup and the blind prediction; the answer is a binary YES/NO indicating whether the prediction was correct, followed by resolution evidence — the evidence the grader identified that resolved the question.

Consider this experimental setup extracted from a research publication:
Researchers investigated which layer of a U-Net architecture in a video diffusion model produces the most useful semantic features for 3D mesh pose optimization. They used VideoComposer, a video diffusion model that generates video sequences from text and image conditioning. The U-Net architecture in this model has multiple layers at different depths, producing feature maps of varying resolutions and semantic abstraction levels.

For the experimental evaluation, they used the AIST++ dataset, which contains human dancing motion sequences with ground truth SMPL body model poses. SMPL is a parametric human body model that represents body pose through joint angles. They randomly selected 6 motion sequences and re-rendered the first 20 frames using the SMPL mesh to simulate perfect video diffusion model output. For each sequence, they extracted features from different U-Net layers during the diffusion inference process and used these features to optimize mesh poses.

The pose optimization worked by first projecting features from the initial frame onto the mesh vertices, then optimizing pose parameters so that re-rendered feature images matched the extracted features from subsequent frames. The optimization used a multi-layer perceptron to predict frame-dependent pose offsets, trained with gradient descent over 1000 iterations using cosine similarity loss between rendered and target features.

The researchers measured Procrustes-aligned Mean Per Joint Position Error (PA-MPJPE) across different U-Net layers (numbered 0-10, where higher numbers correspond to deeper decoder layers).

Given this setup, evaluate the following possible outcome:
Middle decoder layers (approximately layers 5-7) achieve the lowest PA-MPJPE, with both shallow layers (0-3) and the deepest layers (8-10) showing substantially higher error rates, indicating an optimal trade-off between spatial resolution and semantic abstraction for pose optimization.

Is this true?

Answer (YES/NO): NO